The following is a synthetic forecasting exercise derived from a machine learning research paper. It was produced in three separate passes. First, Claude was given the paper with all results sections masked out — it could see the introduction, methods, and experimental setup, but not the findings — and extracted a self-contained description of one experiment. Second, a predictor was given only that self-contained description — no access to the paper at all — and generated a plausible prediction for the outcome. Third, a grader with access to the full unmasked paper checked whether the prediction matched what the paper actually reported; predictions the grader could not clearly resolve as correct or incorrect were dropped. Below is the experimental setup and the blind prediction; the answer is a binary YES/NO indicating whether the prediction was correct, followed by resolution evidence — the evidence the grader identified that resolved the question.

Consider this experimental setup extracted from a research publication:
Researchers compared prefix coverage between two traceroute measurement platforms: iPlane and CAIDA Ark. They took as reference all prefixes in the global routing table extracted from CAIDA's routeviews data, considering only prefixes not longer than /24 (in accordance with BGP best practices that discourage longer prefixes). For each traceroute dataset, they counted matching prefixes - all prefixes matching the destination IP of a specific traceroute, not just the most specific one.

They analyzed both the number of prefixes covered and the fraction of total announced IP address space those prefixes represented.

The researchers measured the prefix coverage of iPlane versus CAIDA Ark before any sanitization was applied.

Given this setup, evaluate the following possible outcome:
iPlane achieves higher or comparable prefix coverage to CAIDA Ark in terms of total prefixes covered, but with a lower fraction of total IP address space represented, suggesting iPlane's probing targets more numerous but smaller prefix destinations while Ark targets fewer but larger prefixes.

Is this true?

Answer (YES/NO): NO